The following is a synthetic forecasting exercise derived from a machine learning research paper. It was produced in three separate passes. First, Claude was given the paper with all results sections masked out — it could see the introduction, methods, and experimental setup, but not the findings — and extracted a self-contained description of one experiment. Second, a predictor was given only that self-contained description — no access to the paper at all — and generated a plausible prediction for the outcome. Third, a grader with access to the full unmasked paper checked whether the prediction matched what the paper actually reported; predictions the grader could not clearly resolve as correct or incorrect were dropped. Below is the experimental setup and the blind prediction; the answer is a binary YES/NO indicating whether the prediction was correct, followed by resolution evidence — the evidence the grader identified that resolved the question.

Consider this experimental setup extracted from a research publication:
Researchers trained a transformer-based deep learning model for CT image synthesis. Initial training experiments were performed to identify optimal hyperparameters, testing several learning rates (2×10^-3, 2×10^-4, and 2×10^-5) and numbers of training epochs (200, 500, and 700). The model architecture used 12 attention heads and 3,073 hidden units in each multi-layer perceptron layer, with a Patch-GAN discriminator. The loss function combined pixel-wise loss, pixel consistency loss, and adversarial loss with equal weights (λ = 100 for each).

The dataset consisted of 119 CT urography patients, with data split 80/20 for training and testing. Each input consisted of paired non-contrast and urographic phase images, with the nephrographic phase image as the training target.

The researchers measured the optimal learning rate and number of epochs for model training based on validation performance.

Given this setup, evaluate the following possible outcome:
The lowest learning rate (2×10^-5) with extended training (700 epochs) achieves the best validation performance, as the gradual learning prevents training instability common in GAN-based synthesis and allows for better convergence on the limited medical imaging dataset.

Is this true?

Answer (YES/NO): NO